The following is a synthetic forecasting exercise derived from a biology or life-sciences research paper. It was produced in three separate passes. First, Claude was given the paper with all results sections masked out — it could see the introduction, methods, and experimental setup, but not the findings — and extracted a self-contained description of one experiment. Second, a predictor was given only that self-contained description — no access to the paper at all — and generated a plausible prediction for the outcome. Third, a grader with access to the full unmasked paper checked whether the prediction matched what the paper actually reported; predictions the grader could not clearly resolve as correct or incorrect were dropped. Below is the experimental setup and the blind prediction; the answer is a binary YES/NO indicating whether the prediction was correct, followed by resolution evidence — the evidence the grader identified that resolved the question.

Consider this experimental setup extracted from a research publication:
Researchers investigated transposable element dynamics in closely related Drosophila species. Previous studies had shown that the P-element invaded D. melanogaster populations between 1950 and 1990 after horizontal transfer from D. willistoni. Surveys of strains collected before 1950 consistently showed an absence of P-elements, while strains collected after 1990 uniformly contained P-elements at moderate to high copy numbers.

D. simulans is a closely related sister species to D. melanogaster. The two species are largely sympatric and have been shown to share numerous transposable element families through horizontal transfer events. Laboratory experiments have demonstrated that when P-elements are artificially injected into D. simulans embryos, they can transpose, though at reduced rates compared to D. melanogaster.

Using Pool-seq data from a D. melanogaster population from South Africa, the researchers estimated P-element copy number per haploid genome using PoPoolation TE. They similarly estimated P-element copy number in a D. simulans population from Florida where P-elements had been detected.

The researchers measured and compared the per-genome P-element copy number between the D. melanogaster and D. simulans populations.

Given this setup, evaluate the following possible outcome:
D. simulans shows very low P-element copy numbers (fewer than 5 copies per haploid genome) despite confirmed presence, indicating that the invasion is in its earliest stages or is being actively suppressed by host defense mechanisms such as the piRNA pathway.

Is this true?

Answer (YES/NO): YES